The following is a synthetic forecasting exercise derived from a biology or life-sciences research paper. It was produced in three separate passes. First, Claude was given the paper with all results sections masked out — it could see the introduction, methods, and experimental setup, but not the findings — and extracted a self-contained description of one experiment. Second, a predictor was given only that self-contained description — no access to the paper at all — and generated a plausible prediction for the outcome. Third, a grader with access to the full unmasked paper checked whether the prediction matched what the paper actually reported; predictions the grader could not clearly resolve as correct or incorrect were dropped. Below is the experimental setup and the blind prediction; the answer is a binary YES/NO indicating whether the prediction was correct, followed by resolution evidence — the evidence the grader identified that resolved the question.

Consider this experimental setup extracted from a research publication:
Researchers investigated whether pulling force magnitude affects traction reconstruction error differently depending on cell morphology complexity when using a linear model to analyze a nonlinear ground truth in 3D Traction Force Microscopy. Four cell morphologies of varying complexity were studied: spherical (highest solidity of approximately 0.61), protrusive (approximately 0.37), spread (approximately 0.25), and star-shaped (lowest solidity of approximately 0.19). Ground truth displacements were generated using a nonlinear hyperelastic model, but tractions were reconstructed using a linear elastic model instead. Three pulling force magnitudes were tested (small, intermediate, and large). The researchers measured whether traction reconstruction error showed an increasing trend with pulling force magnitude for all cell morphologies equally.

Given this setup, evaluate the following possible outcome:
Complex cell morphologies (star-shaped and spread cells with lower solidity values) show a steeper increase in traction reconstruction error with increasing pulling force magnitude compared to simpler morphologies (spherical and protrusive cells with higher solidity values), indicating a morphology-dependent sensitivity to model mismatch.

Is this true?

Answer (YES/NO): YES